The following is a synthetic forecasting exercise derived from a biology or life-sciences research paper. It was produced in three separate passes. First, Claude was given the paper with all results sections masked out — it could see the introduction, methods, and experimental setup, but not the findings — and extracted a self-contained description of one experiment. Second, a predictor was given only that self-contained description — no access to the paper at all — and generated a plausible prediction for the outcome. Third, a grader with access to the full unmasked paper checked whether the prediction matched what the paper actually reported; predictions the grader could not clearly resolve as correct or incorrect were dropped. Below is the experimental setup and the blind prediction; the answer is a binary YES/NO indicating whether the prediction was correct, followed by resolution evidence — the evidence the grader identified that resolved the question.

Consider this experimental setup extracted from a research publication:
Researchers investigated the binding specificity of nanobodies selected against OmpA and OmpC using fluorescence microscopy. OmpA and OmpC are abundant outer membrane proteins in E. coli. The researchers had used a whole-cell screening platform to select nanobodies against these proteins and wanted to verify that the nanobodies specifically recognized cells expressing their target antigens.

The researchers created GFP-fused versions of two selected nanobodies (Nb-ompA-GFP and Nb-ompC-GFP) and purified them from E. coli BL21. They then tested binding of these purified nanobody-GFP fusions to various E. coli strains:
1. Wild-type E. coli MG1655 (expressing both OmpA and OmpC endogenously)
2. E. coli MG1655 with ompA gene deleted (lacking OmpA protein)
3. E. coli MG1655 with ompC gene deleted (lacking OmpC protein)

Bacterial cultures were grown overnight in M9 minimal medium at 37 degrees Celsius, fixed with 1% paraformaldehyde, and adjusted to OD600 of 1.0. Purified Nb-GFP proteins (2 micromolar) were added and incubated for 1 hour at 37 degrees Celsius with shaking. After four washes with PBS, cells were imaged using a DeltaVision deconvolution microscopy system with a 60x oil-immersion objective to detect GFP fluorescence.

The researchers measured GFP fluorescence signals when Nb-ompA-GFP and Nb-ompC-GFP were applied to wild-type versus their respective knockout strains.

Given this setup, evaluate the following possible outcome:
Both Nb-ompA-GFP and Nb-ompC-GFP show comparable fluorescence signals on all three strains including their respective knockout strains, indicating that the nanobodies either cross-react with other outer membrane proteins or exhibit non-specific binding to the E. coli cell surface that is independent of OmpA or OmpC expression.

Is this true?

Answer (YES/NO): NO